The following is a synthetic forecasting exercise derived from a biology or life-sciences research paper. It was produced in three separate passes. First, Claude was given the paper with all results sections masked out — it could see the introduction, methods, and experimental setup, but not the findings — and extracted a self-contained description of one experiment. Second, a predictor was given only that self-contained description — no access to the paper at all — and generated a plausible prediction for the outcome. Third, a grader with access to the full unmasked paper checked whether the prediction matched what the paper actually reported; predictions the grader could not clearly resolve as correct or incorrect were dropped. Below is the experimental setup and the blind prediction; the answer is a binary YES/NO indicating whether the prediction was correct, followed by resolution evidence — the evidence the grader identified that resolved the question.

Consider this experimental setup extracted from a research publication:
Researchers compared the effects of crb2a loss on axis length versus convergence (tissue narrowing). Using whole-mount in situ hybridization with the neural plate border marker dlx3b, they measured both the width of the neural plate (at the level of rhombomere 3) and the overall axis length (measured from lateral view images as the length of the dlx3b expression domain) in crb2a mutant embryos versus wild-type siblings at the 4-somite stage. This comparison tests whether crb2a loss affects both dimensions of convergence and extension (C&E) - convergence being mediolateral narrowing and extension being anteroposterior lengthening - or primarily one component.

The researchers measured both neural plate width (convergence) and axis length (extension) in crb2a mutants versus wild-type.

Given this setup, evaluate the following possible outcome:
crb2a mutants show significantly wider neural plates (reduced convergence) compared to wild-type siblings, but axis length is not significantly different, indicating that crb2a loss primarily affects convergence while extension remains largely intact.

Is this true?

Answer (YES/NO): NO